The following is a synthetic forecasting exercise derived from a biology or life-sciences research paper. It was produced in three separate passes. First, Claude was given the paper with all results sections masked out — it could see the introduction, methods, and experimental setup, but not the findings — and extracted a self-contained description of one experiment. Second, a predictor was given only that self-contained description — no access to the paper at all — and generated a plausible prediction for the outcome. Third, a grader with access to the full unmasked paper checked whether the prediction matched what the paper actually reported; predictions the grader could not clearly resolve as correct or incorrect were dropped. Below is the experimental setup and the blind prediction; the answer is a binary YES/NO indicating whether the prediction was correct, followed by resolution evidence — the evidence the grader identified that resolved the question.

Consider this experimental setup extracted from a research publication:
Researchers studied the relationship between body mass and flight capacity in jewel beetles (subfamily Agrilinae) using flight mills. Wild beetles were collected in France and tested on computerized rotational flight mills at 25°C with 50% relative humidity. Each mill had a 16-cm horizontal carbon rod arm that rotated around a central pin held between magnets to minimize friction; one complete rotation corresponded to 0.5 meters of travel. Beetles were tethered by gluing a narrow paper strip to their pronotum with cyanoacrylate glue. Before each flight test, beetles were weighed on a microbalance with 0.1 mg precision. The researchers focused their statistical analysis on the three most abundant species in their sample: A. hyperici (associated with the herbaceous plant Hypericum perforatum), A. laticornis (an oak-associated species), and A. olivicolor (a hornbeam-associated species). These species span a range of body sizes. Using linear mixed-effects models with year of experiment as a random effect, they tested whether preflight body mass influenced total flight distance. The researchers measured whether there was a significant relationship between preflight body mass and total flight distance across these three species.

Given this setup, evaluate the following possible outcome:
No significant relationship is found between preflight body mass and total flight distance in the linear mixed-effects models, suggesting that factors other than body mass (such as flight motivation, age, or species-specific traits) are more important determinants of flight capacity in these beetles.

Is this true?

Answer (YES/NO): NO